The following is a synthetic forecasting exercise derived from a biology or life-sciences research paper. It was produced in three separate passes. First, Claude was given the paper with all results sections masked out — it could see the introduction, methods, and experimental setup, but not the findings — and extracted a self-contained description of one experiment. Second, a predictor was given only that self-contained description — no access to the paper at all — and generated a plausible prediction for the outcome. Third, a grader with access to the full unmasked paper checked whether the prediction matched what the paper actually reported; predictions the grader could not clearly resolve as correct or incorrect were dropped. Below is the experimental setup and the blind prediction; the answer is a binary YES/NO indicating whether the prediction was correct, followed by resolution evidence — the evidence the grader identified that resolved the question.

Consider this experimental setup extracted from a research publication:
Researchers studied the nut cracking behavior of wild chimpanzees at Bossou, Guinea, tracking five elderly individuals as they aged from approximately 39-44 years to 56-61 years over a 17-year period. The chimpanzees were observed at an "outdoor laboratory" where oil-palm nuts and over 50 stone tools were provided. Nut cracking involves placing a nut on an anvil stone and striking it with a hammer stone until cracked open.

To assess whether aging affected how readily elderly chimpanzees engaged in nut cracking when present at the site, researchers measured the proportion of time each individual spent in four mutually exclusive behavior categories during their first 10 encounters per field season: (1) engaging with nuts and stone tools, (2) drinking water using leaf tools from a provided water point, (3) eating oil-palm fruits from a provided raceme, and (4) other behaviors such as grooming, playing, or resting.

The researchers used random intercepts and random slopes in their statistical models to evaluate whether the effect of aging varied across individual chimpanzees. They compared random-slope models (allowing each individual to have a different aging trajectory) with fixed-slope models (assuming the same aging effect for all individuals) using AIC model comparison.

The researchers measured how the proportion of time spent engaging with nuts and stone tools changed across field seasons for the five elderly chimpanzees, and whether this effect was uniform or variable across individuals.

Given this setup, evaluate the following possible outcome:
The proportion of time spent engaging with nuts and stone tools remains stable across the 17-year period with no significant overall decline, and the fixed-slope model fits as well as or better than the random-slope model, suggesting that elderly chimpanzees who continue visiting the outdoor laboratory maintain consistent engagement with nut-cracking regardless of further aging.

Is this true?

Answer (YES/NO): NO